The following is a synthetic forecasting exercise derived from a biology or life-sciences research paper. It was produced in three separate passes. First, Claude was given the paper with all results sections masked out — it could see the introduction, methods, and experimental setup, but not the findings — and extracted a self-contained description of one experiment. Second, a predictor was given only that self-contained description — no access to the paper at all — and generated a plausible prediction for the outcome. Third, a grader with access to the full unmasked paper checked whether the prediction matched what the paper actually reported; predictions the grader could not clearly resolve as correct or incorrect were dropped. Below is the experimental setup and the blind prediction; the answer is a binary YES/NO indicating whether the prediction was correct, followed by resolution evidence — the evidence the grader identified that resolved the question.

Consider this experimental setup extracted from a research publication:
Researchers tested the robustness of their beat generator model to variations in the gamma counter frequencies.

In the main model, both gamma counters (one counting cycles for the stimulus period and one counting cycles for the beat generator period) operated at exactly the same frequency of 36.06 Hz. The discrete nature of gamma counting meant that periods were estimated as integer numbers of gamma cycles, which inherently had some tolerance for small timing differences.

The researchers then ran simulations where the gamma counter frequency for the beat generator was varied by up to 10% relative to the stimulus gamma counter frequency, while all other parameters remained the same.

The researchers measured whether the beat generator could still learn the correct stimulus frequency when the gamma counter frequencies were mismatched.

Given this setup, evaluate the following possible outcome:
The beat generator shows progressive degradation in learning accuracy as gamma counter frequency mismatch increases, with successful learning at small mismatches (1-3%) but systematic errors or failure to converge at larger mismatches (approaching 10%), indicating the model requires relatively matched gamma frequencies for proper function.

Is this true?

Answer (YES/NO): NO